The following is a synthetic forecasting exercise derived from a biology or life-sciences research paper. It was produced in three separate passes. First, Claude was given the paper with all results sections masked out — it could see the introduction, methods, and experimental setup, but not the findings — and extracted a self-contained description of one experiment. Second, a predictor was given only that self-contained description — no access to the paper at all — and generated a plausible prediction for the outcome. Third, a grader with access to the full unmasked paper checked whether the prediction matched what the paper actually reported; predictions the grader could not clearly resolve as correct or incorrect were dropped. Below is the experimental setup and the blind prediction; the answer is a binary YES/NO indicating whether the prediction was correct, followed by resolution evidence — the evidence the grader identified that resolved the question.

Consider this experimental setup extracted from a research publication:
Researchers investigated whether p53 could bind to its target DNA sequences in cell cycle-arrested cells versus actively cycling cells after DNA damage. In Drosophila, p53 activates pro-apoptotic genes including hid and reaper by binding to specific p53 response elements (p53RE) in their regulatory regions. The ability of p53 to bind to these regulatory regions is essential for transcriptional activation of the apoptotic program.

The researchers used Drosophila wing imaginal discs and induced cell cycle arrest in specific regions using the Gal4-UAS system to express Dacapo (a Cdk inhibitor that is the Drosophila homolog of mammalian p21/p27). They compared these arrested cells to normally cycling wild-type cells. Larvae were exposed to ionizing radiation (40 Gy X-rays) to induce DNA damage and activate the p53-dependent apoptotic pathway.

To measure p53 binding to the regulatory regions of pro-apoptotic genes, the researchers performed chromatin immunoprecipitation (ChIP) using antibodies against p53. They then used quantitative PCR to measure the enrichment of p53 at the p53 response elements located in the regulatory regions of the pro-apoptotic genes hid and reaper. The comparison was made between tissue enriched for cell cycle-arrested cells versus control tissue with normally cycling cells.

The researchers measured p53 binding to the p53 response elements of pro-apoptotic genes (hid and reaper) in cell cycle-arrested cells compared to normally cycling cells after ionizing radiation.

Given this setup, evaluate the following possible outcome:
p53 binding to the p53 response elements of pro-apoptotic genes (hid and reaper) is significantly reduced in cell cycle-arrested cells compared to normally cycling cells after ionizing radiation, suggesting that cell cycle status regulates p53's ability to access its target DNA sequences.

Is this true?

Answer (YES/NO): YES